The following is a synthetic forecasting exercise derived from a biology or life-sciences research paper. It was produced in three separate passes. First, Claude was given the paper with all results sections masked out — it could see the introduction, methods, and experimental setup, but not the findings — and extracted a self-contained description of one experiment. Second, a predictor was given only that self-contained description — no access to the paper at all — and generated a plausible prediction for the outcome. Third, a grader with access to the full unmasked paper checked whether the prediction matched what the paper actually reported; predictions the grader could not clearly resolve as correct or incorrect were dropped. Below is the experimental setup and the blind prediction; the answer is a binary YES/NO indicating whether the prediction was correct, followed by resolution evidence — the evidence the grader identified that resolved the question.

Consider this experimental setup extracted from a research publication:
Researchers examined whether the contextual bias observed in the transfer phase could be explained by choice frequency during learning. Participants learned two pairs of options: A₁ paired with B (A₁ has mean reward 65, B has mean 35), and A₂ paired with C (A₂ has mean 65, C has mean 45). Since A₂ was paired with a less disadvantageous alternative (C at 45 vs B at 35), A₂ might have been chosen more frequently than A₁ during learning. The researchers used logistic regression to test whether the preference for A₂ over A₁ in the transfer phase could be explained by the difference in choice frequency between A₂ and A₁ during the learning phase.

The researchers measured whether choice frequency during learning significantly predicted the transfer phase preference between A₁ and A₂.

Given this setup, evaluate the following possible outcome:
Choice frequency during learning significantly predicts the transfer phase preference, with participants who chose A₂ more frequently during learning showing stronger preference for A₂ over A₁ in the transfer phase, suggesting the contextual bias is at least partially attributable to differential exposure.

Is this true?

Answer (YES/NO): NO